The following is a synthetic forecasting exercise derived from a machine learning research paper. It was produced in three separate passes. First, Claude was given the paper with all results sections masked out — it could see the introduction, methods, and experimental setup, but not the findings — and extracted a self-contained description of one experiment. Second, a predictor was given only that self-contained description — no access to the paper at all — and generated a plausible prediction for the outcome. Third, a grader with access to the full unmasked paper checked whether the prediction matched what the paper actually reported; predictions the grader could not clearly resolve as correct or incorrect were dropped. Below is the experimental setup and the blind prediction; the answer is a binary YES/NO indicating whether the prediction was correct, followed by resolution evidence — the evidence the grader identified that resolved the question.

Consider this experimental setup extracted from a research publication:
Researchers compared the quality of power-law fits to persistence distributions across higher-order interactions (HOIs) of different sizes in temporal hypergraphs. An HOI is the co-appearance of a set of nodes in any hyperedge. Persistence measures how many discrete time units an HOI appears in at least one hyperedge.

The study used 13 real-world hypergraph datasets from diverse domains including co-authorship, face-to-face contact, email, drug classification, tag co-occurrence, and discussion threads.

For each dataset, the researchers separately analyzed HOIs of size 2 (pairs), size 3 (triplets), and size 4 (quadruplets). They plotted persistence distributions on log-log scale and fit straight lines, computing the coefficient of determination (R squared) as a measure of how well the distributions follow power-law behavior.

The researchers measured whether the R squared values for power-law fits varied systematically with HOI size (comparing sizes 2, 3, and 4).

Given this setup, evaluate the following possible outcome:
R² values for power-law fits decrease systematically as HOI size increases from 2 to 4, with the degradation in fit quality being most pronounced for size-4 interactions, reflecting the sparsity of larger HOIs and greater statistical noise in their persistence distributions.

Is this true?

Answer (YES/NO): NO